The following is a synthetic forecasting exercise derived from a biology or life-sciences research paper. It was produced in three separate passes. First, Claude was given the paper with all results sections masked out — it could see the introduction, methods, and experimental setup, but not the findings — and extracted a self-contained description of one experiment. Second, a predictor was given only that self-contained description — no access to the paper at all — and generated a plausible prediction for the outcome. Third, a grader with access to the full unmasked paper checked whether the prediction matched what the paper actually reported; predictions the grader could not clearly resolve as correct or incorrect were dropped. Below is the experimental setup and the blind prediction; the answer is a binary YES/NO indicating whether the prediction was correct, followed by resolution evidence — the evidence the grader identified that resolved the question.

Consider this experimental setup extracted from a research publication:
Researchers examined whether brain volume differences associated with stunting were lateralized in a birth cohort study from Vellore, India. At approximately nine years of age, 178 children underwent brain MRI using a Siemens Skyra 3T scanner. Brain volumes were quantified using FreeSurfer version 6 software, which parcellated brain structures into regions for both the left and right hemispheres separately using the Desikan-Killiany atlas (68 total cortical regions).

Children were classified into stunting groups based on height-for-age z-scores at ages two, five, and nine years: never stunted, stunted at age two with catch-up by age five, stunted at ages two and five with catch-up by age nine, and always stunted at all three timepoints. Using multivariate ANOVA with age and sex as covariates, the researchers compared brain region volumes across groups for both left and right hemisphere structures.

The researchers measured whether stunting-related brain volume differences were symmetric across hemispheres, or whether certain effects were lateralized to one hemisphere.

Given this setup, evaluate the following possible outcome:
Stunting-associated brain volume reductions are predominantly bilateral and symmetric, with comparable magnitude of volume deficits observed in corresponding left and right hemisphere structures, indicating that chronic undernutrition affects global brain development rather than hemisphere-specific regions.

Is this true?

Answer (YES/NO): NO